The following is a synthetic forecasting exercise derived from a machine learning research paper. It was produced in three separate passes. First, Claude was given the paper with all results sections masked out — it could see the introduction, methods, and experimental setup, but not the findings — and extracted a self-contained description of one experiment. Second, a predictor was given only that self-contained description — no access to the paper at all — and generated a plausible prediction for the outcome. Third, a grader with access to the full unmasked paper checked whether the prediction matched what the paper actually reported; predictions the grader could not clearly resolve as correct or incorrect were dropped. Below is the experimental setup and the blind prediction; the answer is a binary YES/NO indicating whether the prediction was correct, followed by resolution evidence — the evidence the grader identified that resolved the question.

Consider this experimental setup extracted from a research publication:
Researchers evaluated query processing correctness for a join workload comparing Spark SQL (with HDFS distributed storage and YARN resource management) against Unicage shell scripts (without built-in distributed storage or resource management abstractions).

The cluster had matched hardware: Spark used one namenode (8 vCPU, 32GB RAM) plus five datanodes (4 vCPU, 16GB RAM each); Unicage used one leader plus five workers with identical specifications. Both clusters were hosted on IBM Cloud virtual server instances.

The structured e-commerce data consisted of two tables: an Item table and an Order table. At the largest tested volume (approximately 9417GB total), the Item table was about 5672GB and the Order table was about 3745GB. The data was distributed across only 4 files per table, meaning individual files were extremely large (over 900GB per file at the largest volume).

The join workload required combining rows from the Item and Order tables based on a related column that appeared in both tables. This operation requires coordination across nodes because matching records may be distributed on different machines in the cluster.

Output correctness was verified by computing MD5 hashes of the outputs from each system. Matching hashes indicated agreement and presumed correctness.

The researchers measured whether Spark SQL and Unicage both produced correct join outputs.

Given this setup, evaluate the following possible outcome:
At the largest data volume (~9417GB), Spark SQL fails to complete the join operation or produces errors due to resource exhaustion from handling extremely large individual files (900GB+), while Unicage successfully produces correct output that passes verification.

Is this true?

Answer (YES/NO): NO